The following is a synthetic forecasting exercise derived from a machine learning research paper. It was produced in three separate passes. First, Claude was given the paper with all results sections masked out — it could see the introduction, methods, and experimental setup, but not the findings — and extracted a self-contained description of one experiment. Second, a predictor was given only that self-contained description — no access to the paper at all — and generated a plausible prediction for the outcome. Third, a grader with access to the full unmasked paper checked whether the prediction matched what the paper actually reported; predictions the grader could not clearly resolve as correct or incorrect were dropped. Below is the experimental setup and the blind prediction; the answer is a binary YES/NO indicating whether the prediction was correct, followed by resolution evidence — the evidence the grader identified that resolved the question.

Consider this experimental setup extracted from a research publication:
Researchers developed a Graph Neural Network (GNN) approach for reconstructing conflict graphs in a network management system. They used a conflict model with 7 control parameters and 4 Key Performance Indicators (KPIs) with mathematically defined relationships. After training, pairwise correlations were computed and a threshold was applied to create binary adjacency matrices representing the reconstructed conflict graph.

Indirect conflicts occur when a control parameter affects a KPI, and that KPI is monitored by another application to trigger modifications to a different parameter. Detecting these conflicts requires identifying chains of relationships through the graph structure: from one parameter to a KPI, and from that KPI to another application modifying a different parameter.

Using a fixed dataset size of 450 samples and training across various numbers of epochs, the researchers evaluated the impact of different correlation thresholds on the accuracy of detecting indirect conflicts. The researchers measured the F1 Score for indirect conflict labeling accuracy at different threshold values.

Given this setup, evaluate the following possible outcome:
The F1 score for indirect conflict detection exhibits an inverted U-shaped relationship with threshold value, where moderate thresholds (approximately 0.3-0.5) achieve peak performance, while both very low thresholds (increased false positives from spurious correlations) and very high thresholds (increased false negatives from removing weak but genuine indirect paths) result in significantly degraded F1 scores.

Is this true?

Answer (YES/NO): NO